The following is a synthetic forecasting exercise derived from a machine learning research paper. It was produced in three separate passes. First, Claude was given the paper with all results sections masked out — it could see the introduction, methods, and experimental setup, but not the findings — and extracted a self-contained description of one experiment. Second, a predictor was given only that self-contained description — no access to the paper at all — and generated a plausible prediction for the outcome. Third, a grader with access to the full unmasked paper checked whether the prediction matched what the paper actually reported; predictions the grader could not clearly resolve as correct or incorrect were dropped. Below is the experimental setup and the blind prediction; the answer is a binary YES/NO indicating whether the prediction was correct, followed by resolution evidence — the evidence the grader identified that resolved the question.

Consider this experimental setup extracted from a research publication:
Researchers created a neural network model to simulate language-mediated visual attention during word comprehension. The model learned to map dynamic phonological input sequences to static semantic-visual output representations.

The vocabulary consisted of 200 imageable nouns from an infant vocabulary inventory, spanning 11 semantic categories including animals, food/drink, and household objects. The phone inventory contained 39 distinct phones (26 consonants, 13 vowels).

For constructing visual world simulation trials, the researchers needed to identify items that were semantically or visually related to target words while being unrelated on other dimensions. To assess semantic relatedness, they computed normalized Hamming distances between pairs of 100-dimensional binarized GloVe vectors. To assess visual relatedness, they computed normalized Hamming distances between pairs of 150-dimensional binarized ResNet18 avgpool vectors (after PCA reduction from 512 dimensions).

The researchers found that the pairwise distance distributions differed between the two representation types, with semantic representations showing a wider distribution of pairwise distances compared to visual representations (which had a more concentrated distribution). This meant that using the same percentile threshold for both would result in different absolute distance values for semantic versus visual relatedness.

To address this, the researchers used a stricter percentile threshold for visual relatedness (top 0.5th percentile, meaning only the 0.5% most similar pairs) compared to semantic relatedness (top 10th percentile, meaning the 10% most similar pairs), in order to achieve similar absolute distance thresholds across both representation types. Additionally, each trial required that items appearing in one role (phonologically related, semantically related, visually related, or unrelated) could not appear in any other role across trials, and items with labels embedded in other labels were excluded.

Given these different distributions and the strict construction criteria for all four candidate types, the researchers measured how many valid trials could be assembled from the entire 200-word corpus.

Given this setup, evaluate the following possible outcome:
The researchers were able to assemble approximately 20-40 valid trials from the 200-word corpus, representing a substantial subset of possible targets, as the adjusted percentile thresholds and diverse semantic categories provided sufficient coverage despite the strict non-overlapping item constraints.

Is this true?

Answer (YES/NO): NO